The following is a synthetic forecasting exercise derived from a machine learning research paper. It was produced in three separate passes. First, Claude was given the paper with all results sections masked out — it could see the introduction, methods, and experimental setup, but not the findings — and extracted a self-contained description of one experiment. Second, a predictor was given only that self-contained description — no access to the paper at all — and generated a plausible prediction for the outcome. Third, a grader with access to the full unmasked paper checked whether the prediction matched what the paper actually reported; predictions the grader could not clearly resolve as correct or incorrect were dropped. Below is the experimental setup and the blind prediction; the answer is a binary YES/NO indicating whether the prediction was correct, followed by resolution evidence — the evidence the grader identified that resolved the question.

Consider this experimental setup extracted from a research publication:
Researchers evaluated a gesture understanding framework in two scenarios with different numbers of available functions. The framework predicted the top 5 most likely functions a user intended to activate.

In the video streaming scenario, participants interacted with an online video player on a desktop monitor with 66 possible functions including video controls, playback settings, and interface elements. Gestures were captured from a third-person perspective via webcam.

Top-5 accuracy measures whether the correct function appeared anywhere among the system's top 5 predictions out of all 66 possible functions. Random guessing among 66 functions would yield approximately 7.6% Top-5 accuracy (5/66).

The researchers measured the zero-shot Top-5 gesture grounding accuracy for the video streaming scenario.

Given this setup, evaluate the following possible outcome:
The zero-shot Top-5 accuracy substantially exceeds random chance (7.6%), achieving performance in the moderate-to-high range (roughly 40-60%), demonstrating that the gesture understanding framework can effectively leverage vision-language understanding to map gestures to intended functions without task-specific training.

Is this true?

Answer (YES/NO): NO